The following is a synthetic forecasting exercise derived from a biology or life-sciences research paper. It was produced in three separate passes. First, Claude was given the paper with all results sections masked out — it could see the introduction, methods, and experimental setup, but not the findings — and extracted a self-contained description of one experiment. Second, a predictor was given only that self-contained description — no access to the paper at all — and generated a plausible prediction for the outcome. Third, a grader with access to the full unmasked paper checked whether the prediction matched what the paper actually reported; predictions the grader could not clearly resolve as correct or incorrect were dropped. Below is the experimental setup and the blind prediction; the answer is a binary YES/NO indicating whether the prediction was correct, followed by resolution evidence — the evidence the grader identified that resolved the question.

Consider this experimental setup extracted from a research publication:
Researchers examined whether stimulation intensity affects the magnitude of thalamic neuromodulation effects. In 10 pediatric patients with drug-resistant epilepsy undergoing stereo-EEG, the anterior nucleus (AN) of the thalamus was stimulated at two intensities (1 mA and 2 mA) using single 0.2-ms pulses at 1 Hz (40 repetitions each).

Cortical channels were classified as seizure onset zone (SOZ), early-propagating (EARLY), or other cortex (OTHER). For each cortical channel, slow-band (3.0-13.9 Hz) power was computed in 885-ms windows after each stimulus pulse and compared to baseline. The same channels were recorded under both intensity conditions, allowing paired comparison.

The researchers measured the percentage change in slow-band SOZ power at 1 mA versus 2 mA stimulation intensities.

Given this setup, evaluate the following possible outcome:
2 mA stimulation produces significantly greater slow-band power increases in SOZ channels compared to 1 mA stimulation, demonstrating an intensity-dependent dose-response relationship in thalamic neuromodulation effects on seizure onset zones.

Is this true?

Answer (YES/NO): NO